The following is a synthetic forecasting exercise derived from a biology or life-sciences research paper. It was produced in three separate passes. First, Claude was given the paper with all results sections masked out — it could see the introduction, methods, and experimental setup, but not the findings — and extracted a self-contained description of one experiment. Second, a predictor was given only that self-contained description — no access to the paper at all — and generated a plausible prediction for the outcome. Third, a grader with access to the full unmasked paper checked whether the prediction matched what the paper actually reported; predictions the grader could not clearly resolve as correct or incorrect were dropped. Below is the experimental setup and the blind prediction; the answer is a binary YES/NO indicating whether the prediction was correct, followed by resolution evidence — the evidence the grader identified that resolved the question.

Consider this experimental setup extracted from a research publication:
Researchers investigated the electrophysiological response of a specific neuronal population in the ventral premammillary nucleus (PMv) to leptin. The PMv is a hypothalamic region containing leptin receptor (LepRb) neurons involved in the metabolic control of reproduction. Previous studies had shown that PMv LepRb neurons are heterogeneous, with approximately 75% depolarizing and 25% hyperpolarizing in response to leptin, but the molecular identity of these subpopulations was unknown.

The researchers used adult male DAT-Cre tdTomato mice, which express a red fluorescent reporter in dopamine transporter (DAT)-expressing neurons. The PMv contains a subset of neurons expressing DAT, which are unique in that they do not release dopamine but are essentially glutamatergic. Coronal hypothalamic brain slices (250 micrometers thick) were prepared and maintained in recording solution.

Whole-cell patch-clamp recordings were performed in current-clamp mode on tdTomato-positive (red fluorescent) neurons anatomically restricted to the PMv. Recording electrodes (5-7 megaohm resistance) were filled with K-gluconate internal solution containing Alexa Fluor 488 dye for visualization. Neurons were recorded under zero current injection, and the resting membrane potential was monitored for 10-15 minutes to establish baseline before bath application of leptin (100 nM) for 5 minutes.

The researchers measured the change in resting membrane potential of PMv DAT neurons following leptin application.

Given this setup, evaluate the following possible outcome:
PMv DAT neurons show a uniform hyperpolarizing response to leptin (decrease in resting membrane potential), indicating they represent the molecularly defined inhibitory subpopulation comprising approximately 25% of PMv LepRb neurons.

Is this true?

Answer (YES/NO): NO